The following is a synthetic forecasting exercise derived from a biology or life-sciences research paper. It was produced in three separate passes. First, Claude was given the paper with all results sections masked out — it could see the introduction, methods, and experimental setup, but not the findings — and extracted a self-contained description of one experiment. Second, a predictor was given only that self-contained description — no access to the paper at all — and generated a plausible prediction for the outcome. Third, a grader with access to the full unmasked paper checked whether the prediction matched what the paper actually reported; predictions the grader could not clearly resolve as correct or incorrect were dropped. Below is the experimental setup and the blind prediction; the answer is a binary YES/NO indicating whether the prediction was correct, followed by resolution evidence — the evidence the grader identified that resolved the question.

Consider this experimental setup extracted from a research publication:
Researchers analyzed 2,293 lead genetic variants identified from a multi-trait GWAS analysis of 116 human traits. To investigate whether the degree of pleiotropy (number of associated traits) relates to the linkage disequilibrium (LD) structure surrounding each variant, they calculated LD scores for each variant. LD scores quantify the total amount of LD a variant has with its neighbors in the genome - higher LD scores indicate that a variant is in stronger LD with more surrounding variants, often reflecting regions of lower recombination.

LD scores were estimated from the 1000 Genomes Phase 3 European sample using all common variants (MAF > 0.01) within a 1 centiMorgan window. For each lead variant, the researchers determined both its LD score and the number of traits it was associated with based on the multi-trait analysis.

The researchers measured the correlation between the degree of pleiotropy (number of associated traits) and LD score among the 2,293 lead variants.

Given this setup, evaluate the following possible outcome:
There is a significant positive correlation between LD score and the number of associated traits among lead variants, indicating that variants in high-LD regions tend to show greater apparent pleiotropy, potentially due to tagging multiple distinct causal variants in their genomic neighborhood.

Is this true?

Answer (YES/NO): YES